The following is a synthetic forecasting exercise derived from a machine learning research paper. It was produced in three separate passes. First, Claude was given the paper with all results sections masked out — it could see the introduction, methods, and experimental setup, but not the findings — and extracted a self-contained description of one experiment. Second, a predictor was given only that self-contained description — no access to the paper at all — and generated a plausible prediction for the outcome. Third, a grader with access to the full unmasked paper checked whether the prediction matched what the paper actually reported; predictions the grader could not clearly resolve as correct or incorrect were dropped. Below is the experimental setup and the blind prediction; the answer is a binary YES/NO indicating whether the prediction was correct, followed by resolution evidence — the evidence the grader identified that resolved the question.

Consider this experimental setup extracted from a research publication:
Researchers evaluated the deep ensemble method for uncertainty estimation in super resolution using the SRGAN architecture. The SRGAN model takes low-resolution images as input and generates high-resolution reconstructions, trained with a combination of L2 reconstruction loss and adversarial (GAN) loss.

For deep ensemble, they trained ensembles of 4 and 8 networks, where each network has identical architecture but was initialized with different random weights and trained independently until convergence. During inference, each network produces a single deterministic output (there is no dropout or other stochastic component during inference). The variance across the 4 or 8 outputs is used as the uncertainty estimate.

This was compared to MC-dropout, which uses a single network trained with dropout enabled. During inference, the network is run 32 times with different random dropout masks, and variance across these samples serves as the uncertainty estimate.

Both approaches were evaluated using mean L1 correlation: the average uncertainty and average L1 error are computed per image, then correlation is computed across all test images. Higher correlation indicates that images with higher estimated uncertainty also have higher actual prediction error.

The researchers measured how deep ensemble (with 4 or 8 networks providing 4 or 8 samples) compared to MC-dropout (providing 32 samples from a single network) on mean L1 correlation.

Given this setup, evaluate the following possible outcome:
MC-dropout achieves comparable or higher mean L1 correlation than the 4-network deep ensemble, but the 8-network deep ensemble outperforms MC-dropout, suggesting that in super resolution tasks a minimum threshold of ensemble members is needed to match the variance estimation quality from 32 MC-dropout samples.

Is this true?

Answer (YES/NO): NO